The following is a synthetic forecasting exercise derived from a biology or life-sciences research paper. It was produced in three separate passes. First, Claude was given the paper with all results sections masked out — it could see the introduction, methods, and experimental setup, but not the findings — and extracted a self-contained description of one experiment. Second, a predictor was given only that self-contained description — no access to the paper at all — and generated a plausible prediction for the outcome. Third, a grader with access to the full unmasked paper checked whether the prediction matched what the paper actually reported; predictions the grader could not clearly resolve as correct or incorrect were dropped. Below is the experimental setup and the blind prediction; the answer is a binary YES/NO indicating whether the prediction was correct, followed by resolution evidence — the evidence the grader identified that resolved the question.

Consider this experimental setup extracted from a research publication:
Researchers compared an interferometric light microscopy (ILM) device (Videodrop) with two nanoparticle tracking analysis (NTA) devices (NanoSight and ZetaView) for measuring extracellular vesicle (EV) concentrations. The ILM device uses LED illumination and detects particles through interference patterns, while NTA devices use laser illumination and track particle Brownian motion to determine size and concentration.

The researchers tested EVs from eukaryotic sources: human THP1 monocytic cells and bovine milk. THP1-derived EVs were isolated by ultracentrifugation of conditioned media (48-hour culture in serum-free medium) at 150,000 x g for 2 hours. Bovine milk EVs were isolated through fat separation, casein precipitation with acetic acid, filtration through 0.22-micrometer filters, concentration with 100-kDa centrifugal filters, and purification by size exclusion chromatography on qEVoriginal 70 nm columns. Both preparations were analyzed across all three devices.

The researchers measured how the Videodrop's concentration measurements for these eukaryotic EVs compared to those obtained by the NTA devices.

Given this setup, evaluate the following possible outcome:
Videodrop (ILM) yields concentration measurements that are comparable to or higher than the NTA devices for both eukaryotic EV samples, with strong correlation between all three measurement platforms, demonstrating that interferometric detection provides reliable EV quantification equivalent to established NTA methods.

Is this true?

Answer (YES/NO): NO